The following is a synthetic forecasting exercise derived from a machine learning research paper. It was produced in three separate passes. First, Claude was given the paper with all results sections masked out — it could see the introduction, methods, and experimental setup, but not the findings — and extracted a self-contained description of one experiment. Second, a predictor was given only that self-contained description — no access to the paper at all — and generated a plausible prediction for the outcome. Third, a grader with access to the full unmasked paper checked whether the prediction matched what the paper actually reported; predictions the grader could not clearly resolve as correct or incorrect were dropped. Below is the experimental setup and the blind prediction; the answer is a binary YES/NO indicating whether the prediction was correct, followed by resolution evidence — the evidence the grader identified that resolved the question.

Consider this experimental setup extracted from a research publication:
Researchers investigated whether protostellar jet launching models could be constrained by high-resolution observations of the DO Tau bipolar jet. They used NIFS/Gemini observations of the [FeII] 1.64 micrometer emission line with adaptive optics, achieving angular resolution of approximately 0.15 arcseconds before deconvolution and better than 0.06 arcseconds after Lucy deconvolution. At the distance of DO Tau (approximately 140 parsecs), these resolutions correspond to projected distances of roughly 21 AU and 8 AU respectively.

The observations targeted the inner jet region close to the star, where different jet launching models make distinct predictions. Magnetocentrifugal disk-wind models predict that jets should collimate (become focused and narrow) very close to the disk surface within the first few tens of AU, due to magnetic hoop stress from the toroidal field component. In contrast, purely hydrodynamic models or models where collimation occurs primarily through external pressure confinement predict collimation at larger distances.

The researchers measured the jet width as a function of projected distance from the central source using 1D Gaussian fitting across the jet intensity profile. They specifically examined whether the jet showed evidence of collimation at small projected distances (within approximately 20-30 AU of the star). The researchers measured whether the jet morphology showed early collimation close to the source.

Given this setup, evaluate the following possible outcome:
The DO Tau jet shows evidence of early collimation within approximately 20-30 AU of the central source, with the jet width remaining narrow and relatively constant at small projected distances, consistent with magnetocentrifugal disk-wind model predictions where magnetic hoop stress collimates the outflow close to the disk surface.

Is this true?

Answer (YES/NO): NO